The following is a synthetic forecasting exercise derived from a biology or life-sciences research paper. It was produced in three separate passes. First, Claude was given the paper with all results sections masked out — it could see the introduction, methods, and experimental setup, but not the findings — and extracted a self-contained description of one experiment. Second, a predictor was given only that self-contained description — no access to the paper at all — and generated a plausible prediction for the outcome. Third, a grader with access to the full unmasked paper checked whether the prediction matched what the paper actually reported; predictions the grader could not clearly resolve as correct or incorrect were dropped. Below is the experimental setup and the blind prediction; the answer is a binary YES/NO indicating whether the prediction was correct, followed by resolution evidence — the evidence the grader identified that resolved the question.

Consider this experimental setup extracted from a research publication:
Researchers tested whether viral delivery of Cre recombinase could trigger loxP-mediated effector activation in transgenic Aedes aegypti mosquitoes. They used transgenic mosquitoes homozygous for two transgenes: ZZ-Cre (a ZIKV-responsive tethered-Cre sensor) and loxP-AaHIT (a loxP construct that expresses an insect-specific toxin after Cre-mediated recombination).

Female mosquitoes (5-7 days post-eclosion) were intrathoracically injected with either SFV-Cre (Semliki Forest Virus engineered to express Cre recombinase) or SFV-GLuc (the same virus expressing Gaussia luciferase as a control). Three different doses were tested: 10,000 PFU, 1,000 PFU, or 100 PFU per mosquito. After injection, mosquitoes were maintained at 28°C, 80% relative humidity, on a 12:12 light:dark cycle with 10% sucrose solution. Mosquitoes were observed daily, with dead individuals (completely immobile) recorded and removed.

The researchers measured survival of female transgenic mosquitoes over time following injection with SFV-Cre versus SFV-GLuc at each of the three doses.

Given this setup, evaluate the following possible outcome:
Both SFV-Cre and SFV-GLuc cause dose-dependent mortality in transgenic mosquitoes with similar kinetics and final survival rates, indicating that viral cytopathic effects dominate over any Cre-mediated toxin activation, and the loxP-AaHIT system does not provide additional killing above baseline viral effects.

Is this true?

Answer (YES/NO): NO